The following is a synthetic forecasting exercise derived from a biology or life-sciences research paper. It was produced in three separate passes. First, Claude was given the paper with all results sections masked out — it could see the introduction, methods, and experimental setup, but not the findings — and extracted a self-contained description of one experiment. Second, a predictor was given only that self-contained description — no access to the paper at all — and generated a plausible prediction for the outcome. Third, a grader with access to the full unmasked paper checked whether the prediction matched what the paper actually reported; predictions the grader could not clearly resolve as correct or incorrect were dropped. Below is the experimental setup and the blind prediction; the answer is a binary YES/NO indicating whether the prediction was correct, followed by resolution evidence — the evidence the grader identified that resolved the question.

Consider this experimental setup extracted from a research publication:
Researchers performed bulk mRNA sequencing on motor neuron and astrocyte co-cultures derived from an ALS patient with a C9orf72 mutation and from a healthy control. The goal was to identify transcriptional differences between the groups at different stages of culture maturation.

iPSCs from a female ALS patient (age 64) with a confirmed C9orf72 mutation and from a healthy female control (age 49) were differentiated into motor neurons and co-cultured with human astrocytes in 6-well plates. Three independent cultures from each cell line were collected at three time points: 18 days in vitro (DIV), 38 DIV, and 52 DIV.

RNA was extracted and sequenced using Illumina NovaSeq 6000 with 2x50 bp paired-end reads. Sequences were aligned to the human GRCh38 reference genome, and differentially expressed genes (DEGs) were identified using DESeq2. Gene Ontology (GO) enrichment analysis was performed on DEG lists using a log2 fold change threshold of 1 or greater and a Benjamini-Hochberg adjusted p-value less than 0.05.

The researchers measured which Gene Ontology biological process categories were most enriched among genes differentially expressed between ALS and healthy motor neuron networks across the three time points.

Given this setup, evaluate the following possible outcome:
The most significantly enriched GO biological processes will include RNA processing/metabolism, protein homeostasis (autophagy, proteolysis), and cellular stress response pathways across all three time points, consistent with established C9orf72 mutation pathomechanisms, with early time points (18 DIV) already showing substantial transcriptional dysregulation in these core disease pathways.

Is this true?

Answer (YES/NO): NO